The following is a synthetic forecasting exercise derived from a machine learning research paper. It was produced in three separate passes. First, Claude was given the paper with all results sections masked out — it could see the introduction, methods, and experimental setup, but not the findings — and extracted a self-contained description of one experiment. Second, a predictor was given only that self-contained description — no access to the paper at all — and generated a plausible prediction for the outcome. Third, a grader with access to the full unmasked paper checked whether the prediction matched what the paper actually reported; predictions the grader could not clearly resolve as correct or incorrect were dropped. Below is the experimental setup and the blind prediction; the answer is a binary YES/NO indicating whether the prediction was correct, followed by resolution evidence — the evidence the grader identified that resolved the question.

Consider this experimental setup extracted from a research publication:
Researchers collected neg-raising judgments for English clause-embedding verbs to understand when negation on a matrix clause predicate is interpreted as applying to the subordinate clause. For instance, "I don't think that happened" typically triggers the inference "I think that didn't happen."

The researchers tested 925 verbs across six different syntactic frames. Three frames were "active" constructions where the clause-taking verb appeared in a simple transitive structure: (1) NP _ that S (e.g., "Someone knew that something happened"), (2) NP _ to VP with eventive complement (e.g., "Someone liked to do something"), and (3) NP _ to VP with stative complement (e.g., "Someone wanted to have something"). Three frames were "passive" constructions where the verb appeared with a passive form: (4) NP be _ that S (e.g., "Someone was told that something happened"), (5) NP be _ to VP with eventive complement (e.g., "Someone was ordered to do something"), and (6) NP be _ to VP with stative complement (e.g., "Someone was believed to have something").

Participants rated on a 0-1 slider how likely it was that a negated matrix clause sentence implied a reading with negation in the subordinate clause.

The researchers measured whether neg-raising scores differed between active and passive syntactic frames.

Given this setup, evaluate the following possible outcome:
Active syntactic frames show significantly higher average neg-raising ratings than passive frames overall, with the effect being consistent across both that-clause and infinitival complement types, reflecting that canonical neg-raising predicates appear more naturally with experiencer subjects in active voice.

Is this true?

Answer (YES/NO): NO